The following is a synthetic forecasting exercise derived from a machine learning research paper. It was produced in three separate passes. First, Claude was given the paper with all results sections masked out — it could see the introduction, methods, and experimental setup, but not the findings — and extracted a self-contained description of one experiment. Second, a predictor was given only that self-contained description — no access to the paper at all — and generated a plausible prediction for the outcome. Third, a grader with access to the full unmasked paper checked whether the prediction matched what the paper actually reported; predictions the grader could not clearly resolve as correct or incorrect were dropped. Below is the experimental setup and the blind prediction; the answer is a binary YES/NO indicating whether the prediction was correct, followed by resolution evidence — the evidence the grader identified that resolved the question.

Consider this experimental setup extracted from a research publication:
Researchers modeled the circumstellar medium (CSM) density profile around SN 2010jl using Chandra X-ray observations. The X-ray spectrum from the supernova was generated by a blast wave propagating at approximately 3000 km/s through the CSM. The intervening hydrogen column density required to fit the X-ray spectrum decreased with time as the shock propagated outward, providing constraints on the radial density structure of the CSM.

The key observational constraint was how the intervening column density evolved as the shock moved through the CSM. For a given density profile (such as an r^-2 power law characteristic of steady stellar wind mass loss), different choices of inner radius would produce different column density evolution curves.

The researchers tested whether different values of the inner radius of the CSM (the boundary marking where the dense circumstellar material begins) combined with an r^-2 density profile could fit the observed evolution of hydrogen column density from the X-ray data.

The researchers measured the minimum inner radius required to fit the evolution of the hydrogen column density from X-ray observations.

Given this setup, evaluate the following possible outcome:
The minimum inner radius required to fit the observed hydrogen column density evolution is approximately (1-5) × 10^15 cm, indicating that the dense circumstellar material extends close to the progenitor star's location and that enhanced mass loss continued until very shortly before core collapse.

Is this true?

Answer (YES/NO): NO